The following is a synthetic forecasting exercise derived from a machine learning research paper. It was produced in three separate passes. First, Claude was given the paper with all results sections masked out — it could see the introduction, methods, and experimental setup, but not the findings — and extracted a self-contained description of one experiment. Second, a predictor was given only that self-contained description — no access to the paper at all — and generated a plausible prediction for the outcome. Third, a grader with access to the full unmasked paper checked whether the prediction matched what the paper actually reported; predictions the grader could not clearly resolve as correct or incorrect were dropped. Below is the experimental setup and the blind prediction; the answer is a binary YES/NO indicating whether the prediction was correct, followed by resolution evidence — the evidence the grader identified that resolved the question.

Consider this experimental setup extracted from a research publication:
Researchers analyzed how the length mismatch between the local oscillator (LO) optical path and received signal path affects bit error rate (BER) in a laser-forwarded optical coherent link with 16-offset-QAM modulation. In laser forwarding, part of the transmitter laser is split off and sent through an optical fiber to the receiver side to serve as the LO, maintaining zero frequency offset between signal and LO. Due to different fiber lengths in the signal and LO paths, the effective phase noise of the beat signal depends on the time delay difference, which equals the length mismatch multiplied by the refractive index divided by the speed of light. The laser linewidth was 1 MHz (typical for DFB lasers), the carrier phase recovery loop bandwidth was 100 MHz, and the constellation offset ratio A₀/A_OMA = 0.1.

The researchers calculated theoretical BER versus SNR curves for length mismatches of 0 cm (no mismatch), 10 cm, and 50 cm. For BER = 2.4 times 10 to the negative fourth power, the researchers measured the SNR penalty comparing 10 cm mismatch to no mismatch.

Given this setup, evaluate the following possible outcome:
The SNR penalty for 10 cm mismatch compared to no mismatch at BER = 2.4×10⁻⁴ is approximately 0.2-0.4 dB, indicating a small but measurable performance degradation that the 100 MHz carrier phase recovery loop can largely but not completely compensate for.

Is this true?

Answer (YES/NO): NO